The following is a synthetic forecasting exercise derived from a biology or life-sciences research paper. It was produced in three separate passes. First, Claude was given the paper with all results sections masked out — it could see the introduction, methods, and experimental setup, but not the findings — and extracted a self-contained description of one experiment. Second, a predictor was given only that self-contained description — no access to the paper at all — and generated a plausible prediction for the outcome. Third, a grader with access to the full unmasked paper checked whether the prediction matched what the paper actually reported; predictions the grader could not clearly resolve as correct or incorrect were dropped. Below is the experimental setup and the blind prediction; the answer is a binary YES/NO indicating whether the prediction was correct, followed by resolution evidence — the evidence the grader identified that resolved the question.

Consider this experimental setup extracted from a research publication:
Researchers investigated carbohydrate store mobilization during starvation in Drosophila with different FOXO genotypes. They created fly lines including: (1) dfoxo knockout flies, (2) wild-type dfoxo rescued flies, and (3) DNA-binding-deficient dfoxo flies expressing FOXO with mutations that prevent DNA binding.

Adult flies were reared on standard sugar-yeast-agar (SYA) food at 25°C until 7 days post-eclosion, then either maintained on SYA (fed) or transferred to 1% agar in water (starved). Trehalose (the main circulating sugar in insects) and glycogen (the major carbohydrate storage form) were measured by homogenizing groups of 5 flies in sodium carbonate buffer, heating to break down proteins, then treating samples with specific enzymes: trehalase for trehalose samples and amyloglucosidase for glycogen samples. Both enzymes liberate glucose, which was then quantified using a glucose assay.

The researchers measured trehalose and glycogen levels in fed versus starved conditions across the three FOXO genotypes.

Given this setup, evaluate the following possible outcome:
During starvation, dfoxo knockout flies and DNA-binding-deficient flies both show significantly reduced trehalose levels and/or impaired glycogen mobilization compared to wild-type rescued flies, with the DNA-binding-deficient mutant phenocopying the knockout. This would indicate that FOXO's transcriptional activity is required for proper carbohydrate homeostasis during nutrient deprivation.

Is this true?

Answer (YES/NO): NO